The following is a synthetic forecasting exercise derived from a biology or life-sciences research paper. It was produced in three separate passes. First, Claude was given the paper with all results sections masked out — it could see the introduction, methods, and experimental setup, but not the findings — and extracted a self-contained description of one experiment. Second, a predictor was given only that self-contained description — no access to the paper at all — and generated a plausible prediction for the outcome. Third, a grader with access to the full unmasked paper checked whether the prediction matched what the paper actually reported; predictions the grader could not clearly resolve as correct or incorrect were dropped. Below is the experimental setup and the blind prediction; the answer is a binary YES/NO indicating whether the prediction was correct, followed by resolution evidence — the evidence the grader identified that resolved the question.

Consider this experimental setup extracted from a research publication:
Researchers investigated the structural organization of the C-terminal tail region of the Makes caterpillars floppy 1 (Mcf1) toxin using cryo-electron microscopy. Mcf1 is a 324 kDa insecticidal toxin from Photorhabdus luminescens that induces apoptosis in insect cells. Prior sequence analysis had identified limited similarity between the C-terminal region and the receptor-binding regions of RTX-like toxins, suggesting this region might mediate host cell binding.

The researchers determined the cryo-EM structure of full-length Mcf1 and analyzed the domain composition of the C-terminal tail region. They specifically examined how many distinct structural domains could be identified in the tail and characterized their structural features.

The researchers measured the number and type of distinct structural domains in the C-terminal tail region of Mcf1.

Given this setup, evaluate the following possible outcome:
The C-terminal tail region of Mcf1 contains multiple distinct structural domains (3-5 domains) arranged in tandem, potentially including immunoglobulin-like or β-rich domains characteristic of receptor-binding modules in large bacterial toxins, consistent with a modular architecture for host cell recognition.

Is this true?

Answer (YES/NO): YES